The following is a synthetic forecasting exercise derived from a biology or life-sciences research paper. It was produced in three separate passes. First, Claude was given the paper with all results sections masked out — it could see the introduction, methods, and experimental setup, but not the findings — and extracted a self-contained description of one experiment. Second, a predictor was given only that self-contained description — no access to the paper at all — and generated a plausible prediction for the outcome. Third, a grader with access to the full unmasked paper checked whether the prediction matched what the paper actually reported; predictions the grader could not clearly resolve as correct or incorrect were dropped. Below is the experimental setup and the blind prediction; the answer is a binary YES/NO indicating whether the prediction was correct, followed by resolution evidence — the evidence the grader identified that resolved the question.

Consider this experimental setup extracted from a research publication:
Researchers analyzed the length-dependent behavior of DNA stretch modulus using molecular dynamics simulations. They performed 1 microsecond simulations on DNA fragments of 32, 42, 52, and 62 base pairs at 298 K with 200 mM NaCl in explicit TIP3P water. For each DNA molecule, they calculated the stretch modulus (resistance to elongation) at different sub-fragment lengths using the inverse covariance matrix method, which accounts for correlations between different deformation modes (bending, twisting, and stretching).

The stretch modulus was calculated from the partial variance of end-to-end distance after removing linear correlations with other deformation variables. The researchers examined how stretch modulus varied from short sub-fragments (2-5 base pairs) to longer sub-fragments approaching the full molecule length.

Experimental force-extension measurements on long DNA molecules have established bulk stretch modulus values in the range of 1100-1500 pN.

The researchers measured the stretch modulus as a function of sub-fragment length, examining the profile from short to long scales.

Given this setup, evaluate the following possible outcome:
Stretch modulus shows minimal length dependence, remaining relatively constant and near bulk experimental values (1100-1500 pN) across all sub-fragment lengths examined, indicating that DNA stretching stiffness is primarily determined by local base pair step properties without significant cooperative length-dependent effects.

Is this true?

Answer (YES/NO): NO